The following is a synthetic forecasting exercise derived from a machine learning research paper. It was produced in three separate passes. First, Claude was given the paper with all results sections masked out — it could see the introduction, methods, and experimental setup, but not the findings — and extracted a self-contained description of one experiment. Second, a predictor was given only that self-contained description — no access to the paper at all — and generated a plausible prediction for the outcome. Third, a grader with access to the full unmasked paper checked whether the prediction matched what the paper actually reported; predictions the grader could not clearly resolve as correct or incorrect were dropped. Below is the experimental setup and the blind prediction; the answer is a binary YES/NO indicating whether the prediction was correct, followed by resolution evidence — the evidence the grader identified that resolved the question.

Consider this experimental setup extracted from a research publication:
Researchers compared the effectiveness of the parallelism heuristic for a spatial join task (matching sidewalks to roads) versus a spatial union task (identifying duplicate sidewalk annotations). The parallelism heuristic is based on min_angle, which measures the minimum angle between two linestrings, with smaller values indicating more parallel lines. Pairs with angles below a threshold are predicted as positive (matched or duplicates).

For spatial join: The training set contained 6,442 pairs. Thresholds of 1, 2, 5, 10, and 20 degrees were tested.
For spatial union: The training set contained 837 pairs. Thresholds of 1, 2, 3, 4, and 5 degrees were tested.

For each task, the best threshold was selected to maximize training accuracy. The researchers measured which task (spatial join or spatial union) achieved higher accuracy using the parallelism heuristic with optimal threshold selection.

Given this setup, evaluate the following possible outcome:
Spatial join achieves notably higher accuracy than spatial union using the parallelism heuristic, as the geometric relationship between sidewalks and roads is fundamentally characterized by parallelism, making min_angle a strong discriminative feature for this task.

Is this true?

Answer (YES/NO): YES